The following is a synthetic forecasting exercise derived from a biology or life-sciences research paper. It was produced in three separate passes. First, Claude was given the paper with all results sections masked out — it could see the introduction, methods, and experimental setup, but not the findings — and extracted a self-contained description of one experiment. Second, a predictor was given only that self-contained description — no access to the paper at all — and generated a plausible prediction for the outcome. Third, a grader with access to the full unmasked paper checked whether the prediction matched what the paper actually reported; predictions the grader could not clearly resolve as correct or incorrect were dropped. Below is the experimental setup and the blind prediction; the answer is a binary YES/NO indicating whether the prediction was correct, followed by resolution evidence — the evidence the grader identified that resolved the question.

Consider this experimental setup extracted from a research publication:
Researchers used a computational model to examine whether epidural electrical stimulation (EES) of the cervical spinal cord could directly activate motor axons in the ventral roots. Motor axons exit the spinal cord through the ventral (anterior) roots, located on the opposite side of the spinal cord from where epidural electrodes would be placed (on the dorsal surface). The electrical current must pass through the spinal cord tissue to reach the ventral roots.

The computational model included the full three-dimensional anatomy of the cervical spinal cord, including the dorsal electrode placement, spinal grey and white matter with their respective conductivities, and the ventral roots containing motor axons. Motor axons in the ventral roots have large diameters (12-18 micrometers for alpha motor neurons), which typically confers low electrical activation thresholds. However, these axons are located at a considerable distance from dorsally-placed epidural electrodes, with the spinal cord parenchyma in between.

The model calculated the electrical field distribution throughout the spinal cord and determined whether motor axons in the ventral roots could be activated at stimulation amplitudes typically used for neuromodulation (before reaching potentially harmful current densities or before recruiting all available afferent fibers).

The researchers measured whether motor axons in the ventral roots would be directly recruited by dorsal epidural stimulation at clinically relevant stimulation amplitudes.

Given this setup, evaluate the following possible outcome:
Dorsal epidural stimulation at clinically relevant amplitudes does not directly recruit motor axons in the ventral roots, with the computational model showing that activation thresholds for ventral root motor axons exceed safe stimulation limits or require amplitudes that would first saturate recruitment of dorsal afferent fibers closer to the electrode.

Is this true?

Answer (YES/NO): YES